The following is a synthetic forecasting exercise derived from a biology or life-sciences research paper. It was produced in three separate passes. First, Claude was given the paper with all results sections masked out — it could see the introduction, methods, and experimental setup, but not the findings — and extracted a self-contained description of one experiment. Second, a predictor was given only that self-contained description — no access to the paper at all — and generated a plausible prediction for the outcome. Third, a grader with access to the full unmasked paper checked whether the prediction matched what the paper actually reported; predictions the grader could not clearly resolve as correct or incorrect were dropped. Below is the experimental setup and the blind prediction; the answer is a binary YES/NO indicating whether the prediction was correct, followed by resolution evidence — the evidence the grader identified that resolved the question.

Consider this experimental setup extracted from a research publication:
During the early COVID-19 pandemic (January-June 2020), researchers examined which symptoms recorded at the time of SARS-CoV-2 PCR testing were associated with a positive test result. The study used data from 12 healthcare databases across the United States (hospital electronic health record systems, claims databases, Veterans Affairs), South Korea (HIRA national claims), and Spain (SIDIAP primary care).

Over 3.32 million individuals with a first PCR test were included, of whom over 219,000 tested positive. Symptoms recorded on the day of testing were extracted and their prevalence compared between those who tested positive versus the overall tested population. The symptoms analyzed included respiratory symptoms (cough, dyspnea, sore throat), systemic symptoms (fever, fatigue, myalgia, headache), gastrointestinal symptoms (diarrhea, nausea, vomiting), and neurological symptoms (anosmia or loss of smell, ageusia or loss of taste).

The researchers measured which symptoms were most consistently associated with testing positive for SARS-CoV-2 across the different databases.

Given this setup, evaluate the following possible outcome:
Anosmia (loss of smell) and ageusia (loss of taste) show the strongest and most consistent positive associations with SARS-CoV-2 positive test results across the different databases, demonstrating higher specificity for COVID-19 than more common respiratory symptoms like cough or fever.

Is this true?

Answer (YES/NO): NO